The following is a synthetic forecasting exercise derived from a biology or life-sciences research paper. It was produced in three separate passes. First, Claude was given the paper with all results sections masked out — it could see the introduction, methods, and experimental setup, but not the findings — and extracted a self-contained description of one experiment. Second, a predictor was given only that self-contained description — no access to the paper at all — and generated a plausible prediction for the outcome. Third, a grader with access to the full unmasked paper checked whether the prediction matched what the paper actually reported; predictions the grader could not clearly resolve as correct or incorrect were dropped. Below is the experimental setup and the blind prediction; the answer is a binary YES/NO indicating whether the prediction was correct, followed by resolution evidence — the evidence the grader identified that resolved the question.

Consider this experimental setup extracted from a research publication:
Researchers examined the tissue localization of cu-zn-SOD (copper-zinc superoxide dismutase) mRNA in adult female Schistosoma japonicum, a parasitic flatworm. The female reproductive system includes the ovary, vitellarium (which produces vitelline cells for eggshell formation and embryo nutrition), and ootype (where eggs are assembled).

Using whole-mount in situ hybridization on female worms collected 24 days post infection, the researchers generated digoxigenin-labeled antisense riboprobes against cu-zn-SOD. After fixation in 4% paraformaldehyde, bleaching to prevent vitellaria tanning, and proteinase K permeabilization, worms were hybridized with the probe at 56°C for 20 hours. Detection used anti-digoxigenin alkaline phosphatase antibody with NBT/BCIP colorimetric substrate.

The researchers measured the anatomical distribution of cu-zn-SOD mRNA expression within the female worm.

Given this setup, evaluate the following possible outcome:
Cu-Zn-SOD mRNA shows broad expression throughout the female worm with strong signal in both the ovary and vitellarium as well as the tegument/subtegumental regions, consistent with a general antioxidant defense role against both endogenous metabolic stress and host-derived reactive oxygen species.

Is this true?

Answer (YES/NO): NO